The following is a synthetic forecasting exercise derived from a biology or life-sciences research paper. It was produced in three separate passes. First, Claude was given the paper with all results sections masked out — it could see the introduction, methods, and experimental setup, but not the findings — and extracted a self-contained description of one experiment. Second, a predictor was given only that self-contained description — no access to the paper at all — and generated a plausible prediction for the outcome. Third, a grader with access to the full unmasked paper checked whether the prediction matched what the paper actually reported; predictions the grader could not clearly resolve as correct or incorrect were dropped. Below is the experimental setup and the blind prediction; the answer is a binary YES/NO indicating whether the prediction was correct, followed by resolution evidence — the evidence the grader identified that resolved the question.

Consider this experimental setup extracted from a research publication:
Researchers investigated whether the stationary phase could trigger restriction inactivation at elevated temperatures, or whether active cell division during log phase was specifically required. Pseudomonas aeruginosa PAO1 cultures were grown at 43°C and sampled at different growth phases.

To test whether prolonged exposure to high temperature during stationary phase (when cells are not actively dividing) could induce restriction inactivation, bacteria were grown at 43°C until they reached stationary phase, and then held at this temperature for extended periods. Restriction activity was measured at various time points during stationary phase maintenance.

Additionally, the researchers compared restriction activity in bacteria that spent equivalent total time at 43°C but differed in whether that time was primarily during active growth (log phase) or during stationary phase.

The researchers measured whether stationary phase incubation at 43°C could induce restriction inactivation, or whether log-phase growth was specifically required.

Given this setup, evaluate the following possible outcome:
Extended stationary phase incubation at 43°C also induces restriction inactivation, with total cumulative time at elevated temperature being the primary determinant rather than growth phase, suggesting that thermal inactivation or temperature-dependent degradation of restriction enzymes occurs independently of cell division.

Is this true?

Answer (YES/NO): NO